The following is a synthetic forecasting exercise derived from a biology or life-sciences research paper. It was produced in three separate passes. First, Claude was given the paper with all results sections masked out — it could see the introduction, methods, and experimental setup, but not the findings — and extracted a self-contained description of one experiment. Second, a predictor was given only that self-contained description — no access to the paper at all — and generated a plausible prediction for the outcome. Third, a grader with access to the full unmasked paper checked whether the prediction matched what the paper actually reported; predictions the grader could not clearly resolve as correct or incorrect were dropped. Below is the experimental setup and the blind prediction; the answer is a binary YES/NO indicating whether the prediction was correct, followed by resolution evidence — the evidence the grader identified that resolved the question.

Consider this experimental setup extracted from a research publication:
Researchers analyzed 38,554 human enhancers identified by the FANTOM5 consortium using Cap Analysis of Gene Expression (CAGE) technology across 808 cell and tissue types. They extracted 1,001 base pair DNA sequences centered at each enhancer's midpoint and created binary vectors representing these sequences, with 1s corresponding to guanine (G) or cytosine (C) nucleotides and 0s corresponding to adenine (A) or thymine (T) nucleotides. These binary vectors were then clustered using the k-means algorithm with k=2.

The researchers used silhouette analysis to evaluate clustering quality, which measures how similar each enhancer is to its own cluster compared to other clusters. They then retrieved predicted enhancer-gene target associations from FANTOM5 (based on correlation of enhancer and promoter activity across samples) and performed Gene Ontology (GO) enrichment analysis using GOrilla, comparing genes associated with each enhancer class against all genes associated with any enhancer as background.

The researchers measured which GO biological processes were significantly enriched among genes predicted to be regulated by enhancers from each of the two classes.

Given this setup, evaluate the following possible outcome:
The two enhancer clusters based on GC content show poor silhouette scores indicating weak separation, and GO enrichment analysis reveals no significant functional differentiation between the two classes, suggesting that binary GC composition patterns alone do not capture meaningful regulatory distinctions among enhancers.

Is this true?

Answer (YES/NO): NO